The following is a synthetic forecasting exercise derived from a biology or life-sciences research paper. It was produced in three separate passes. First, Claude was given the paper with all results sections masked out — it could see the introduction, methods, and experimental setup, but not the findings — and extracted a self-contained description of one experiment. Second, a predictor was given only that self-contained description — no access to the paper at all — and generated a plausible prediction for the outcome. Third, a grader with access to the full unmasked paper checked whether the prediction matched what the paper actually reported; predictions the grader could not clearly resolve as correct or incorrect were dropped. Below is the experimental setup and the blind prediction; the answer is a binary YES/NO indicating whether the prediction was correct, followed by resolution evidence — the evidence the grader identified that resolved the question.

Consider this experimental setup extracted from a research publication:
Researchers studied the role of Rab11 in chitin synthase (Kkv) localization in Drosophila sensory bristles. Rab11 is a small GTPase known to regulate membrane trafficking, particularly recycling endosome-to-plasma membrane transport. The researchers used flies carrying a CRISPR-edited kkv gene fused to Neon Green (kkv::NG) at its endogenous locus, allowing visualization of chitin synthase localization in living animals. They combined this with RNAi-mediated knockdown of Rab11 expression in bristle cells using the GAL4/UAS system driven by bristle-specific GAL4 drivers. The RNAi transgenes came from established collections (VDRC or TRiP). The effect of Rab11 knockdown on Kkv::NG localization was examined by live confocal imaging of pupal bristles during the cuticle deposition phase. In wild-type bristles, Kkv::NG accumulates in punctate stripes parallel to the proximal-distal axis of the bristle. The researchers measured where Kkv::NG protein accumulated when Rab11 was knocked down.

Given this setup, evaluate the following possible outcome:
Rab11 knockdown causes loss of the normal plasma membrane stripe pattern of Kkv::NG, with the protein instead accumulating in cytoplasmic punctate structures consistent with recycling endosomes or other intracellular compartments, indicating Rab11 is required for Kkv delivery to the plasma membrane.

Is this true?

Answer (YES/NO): YES